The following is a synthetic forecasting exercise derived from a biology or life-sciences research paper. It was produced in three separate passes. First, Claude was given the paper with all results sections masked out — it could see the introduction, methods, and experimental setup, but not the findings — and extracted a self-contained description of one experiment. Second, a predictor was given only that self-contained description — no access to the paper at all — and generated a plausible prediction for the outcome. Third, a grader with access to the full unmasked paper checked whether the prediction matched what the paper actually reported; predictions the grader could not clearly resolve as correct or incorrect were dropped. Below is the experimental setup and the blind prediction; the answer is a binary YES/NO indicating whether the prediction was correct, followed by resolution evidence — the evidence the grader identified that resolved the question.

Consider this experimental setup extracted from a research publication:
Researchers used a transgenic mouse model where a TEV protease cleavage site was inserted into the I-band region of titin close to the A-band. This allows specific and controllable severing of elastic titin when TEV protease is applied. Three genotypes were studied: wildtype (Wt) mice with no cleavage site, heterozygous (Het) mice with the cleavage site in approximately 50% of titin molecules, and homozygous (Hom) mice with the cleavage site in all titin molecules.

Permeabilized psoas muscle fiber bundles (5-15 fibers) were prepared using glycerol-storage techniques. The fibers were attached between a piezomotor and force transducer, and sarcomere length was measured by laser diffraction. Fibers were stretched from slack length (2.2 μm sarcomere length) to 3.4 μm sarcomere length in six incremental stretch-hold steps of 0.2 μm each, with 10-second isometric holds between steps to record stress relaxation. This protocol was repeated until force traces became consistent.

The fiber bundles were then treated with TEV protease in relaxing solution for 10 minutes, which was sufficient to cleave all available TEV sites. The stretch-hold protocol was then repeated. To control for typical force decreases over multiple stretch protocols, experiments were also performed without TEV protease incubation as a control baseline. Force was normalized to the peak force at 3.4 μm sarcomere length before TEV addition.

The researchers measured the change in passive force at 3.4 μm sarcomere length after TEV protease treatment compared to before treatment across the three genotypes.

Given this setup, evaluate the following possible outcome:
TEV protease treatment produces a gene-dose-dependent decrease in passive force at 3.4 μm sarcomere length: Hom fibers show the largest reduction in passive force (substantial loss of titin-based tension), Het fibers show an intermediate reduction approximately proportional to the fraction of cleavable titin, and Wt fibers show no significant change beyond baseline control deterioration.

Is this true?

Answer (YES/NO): YES